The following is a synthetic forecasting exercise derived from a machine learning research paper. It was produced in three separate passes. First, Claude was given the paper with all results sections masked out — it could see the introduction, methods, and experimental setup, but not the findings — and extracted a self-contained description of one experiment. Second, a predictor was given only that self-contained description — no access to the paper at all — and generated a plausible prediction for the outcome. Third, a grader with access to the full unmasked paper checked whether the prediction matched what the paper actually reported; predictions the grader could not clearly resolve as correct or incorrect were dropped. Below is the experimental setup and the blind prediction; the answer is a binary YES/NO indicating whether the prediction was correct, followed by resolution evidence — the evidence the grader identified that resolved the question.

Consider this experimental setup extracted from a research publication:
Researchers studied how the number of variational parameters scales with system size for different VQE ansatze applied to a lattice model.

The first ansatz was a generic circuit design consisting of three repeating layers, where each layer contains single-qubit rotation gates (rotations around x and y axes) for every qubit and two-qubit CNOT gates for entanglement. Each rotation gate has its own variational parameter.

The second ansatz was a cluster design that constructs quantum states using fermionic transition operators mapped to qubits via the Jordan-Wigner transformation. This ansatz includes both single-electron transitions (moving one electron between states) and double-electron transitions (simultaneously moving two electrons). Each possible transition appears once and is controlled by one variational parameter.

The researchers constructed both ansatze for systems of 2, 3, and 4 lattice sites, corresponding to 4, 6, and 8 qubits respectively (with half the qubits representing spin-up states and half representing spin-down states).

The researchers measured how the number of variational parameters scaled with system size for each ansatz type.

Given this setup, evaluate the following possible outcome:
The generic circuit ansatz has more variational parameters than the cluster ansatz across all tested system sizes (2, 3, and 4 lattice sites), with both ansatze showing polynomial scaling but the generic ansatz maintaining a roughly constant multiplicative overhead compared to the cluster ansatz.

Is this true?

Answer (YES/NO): NO